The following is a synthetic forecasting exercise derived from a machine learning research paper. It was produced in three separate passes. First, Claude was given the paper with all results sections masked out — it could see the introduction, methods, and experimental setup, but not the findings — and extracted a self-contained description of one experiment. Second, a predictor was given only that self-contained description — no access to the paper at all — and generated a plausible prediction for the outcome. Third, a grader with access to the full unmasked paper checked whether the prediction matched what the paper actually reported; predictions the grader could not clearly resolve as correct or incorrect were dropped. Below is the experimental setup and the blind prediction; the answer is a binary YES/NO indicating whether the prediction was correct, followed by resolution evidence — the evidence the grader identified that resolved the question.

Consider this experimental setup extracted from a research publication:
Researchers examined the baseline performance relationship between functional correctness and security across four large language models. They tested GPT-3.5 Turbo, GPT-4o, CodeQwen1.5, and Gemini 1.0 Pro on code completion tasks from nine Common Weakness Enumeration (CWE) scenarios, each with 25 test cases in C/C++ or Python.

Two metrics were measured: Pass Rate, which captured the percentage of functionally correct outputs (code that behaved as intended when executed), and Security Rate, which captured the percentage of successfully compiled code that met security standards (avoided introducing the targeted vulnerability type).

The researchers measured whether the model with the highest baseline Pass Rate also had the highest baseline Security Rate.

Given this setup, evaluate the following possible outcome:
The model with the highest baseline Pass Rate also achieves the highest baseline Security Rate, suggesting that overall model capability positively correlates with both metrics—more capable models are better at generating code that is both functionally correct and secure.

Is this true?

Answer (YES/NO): NO